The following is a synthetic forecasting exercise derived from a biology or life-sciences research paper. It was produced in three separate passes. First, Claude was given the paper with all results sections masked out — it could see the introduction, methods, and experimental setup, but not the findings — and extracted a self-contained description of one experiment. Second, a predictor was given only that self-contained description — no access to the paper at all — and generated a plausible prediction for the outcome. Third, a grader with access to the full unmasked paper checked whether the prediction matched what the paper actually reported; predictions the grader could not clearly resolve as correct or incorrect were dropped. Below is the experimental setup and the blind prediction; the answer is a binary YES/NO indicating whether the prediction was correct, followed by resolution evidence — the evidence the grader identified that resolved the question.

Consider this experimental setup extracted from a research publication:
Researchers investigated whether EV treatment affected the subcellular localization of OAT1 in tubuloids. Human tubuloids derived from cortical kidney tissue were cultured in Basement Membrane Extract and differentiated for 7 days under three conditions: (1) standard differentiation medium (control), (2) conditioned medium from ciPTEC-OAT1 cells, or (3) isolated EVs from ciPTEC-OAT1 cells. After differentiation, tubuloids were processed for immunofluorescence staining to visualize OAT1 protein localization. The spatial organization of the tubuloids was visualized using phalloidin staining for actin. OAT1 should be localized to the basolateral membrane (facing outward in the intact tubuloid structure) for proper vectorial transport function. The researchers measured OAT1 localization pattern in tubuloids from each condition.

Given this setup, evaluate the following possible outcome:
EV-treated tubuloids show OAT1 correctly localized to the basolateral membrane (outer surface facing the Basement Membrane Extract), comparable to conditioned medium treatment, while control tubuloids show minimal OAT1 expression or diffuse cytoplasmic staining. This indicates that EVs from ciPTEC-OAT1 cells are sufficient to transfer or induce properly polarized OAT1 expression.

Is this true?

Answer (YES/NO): YES